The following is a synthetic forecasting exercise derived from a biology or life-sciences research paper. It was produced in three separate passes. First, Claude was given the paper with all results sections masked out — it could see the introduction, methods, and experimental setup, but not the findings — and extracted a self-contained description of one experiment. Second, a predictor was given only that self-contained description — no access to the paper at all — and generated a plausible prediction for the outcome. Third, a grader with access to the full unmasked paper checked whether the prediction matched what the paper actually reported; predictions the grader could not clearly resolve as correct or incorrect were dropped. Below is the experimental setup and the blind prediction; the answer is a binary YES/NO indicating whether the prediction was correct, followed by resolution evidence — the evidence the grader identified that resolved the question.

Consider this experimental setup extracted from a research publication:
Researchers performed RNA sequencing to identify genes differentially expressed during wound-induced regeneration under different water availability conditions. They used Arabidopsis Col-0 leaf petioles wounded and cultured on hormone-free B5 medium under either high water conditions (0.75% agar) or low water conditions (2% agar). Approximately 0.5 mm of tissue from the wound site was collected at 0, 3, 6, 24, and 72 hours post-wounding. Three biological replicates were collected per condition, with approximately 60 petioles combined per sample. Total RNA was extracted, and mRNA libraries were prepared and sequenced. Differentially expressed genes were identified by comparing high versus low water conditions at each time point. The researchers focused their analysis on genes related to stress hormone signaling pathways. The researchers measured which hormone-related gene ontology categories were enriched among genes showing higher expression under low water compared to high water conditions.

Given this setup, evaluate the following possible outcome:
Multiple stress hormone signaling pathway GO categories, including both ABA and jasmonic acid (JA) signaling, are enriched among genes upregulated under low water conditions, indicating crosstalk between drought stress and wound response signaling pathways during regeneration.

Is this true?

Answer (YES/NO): NO